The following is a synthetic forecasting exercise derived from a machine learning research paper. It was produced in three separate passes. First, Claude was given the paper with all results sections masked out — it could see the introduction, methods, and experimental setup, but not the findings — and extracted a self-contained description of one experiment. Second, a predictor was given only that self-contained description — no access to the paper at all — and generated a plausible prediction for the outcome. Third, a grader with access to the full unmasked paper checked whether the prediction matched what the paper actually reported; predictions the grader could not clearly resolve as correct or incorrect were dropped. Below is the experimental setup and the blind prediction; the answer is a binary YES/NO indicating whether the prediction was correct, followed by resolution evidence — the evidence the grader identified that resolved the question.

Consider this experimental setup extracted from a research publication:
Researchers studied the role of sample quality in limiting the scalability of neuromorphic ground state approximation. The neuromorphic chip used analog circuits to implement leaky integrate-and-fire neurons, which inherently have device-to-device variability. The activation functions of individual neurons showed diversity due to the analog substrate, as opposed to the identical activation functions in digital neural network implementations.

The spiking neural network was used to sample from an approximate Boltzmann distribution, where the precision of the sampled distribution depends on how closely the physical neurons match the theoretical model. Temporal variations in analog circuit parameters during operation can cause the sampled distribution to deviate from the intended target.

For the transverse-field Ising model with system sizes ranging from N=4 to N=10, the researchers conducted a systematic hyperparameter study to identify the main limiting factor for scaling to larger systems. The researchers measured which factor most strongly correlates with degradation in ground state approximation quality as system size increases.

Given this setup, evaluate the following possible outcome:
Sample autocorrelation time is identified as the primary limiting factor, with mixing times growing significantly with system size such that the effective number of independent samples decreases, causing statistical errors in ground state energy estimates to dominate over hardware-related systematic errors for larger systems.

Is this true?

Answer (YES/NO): NO